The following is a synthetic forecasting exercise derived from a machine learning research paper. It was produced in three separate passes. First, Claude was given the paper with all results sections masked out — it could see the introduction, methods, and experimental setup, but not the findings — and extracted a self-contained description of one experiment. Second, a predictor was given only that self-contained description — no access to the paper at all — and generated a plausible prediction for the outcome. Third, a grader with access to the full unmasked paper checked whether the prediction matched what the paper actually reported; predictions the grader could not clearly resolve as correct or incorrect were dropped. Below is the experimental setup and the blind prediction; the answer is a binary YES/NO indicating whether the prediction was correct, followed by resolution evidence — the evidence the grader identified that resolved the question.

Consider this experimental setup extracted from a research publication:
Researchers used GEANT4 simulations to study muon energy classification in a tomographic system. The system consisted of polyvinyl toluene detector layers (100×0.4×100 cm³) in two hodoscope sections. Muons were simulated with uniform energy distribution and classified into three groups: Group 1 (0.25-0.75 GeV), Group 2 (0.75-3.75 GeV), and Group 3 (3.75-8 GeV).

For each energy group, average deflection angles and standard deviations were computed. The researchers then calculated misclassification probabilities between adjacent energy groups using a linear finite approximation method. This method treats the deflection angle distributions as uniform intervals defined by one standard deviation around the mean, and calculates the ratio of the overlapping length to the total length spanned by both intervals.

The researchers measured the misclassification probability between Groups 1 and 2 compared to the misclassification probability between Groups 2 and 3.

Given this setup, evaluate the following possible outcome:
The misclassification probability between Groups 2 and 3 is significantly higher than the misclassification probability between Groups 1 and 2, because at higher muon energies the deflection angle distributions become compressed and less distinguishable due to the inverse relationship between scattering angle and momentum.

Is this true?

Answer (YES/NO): YES